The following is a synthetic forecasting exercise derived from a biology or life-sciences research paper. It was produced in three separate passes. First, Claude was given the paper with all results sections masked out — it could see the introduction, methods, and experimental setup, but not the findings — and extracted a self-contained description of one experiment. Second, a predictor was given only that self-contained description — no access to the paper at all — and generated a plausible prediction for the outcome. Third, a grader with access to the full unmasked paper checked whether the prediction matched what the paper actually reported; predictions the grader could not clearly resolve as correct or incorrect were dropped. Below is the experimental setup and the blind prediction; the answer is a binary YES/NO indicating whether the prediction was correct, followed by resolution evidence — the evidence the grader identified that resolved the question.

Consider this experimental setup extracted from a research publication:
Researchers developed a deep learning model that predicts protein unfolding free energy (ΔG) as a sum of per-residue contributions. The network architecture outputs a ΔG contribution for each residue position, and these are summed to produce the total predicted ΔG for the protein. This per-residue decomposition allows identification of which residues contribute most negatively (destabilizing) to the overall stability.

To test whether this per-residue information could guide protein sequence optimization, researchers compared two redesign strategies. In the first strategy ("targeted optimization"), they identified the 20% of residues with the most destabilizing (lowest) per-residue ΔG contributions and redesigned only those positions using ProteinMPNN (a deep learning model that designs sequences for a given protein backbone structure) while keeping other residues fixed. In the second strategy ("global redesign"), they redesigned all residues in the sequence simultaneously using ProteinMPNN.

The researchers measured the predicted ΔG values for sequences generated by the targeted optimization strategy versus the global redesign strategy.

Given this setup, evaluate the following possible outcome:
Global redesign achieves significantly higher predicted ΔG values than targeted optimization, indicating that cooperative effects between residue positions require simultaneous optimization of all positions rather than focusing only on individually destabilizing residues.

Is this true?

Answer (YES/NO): NO